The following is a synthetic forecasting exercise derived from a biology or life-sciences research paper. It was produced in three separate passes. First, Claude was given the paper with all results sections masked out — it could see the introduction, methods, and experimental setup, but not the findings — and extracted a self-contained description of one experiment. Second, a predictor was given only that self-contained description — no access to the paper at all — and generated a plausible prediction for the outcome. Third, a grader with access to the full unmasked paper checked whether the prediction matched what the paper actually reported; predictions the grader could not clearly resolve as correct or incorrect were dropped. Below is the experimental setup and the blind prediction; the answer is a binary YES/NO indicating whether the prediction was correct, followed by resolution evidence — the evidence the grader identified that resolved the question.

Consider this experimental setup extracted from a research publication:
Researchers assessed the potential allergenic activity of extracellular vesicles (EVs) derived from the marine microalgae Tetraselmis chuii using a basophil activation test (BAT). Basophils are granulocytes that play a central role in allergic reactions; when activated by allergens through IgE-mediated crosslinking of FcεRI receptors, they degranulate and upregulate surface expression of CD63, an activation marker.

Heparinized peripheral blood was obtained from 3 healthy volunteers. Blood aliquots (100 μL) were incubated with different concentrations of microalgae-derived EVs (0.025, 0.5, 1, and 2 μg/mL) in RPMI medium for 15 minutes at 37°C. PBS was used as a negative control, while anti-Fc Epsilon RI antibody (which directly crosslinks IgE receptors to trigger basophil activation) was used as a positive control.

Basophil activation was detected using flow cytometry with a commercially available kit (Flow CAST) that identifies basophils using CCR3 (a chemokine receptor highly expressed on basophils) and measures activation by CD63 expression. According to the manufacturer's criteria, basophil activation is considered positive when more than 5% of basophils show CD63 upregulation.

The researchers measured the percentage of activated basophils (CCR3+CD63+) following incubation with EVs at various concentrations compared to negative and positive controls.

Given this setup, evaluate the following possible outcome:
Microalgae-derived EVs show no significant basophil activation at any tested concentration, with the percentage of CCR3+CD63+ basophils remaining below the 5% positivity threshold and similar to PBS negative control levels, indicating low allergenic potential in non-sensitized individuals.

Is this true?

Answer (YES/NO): YES